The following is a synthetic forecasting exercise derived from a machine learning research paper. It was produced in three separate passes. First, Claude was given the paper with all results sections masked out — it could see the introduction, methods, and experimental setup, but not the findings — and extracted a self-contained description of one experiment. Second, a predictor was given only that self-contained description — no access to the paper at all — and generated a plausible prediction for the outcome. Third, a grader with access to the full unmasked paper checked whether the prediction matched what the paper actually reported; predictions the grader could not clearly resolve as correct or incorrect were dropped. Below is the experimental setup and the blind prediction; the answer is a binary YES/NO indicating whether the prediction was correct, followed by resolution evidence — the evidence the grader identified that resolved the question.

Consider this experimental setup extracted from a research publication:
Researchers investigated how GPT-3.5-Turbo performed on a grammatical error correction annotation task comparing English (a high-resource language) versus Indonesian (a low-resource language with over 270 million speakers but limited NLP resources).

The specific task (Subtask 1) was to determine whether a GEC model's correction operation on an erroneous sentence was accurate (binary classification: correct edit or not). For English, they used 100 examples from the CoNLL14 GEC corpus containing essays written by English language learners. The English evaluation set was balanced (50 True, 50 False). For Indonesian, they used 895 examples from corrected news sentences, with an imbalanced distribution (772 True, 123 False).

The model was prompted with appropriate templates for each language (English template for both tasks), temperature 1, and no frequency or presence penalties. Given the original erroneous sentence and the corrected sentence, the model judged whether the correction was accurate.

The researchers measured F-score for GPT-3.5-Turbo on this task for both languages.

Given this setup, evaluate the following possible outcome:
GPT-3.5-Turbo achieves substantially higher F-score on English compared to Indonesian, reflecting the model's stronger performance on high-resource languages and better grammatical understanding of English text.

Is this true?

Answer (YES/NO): NO